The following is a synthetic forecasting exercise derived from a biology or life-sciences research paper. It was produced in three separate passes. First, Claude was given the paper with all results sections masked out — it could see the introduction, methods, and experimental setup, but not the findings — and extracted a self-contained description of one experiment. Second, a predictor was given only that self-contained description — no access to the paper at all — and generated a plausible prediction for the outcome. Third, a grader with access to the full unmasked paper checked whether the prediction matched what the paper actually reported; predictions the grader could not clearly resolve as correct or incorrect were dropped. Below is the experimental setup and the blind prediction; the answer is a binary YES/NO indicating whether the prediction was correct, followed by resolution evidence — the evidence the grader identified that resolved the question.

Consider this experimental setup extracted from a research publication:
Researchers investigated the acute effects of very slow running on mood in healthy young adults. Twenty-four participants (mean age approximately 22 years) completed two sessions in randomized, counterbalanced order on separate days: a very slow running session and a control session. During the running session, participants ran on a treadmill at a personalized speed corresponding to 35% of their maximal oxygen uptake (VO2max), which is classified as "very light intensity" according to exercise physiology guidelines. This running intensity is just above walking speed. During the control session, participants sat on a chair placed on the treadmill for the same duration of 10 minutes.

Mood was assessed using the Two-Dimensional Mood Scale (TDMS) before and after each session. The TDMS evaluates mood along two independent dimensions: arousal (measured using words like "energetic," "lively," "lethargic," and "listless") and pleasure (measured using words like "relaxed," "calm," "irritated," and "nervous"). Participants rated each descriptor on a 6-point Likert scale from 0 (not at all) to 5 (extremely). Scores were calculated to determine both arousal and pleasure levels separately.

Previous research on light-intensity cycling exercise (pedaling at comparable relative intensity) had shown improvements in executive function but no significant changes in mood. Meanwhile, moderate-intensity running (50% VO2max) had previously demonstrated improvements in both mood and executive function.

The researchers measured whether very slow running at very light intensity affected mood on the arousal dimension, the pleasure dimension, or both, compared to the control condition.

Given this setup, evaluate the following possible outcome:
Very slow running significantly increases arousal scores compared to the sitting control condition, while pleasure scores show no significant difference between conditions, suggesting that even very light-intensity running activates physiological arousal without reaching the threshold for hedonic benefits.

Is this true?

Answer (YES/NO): NO